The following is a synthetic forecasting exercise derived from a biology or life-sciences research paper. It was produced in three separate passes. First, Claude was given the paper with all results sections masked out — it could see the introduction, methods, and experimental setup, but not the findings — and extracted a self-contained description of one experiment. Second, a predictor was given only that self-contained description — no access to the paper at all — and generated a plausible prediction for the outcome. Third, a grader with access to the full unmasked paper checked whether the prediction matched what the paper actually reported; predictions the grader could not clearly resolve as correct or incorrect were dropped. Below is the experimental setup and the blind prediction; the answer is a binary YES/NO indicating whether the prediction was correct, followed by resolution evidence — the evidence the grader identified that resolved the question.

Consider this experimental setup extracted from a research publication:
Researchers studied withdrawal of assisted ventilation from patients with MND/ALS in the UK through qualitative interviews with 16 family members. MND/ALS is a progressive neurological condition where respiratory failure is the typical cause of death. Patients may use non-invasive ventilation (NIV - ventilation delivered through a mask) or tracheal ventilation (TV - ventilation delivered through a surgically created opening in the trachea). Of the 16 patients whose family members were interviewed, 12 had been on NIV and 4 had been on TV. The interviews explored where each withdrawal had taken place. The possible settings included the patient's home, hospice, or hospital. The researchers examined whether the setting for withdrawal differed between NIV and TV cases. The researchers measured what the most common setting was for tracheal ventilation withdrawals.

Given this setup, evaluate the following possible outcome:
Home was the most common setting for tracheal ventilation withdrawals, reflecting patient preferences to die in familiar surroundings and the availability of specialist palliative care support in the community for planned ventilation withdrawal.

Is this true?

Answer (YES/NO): YES